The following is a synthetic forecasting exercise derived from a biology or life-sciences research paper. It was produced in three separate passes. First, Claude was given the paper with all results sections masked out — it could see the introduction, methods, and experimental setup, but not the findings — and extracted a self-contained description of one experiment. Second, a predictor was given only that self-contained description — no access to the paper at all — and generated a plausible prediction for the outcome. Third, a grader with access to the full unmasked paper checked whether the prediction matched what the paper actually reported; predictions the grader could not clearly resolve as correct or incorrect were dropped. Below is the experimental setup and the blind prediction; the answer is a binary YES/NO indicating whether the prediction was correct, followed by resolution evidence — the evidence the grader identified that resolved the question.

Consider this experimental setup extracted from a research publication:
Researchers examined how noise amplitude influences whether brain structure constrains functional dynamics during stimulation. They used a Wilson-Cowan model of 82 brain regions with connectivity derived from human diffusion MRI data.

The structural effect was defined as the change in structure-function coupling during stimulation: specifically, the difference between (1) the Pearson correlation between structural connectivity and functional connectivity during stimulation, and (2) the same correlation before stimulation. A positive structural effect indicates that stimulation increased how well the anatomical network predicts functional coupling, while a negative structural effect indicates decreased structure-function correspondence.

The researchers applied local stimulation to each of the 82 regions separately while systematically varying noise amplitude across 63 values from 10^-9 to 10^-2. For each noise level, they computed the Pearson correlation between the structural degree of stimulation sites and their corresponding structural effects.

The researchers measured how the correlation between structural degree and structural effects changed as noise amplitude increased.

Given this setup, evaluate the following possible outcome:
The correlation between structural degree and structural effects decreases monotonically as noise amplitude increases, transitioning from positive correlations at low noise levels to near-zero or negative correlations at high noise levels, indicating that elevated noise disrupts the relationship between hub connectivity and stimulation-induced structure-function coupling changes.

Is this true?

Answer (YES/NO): NO